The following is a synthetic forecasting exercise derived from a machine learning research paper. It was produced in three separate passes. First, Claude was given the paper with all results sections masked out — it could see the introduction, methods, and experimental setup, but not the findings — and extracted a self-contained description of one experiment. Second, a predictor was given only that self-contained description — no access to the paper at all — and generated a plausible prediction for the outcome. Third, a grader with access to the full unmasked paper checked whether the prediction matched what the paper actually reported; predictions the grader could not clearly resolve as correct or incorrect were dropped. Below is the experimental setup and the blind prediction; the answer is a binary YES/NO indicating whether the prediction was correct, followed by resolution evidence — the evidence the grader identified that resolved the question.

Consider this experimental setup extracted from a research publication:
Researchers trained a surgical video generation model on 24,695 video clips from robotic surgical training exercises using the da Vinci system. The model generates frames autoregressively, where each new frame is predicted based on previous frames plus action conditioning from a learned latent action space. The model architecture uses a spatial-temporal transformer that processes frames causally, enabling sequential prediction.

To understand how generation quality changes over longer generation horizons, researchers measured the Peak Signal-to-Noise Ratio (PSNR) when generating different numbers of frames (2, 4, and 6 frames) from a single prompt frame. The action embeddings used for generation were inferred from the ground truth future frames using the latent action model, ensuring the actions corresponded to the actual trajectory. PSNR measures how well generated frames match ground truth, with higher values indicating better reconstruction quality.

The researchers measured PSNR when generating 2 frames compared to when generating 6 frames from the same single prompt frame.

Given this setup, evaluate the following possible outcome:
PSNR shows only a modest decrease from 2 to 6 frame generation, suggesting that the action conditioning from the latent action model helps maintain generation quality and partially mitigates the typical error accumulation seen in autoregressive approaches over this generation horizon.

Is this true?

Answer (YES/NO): NO